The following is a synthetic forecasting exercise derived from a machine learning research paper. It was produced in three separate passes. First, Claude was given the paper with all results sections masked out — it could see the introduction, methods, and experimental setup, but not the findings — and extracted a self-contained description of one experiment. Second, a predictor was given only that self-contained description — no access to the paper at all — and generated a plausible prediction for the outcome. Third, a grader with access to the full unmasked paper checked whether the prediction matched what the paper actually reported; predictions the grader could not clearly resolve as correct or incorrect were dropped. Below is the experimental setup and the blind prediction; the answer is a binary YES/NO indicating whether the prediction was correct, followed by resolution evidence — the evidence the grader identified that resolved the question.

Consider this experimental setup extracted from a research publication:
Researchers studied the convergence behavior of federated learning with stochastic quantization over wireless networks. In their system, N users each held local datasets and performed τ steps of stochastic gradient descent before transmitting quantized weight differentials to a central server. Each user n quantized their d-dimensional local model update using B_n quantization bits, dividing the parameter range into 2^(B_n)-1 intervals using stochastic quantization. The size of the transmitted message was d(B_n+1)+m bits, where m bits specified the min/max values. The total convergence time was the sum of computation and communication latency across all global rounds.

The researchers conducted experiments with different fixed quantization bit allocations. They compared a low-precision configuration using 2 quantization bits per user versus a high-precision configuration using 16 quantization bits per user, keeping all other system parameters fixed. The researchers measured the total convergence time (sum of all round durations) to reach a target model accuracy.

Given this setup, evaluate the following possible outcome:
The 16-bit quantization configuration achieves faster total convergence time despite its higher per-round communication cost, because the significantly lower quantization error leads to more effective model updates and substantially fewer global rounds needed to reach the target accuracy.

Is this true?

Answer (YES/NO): YES